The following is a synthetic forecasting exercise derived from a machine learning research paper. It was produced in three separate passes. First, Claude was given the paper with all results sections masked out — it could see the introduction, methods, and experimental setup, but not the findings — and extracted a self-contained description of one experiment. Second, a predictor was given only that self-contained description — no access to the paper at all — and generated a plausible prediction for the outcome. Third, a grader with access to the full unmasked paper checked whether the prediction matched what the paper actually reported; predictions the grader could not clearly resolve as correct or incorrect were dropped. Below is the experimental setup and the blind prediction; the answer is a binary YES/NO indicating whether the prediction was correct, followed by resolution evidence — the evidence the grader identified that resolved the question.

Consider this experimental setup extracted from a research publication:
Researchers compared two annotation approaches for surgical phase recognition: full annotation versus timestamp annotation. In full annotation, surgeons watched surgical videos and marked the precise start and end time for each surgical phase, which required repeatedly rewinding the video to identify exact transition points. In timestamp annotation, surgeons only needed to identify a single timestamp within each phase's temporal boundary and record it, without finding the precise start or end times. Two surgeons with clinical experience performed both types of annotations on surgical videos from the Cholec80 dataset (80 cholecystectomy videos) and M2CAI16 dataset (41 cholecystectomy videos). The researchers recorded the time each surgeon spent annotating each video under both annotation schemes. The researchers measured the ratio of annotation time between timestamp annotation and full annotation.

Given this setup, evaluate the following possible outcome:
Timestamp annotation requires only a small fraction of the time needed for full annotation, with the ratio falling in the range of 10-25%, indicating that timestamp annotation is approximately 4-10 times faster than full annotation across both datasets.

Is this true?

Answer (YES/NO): NO